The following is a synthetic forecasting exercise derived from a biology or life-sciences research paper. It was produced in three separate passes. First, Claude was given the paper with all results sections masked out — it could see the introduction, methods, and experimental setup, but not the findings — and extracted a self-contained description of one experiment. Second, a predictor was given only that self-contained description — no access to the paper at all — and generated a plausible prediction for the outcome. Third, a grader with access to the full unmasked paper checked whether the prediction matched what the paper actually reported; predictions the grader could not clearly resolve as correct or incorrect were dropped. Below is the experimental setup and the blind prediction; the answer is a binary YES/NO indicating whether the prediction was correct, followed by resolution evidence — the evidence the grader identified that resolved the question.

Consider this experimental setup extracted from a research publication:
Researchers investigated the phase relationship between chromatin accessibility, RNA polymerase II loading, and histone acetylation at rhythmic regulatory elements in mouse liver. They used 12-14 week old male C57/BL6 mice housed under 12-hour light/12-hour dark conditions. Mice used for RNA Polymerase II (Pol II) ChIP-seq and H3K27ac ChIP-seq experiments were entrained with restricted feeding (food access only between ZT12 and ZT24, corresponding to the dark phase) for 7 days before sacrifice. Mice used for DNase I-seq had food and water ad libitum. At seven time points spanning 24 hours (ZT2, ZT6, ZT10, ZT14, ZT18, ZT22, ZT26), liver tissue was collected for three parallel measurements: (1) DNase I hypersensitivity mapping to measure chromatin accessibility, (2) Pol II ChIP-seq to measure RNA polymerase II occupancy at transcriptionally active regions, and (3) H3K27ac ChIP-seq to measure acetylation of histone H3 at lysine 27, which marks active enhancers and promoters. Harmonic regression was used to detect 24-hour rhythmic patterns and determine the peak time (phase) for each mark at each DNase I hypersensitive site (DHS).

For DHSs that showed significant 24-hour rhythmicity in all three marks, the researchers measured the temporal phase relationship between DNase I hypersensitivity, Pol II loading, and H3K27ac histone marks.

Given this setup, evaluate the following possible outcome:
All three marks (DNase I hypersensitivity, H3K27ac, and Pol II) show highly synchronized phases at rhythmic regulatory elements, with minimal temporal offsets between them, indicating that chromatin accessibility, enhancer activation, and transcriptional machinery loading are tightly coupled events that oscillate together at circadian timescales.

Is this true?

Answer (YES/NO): YES